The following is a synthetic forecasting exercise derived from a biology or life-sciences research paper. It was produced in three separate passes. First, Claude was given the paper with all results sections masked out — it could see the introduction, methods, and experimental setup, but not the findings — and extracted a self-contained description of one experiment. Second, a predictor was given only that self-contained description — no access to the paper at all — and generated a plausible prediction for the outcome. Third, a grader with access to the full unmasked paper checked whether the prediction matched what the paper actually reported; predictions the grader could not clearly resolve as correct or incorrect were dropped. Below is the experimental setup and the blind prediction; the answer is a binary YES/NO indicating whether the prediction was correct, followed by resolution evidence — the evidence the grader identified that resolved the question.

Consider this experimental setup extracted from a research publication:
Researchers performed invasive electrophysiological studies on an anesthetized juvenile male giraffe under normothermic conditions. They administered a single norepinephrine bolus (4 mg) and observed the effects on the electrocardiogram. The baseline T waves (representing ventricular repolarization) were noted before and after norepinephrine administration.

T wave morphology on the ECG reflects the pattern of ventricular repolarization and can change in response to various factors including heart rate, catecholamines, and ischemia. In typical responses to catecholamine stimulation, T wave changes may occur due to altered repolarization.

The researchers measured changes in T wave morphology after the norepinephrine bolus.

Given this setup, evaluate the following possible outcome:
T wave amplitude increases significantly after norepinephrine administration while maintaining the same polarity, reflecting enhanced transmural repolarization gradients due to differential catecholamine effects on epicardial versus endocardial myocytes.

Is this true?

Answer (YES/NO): NO